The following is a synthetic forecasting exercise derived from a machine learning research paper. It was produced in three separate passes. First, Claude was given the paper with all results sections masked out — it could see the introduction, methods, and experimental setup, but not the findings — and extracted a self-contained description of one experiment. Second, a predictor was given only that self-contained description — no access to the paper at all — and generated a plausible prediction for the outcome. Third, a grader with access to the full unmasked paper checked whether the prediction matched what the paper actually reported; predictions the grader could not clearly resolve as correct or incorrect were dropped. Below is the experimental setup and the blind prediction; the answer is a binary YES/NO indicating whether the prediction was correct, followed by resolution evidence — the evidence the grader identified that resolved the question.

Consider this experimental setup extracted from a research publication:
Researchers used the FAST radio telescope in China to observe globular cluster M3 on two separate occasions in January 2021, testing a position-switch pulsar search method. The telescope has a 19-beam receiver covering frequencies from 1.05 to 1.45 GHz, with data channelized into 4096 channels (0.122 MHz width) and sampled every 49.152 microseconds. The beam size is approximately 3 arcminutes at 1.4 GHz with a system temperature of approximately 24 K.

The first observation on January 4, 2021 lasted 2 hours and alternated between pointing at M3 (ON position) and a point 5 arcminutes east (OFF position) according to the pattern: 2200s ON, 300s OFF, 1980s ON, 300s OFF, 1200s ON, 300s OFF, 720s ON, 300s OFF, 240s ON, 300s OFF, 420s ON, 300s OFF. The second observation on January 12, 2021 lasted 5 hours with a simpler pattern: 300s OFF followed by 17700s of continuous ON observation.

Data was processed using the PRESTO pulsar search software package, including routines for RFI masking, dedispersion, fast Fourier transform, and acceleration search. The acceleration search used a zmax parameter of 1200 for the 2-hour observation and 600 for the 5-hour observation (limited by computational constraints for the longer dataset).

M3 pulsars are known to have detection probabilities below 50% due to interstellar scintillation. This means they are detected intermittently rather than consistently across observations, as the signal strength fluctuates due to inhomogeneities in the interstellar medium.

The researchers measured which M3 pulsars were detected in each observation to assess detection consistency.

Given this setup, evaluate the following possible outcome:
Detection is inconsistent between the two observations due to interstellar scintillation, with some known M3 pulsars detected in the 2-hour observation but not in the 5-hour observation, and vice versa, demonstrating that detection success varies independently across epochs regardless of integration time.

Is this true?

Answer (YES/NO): YES